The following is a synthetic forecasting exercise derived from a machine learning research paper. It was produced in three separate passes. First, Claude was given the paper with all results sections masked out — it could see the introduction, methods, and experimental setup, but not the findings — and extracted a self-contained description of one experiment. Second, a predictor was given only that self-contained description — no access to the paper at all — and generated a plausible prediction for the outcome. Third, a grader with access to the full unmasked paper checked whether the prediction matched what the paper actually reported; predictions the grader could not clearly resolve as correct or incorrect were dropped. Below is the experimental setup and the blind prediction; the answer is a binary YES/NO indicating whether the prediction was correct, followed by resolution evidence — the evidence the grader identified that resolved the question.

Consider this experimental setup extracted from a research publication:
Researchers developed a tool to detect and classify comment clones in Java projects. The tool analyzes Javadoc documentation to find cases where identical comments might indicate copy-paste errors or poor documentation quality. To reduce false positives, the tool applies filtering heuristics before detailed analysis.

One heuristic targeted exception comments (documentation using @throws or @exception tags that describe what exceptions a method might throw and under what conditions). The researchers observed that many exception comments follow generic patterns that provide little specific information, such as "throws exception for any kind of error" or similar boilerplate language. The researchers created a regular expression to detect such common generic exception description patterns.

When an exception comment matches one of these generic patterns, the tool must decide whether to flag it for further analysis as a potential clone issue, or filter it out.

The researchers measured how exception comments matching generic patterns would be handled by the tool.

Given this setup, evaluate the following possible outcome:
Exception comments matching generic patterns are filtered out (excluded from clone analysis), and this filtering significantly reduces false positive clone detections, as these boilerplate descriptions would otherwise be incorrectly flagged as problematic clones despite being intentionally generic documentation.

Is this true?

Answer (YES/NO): YES